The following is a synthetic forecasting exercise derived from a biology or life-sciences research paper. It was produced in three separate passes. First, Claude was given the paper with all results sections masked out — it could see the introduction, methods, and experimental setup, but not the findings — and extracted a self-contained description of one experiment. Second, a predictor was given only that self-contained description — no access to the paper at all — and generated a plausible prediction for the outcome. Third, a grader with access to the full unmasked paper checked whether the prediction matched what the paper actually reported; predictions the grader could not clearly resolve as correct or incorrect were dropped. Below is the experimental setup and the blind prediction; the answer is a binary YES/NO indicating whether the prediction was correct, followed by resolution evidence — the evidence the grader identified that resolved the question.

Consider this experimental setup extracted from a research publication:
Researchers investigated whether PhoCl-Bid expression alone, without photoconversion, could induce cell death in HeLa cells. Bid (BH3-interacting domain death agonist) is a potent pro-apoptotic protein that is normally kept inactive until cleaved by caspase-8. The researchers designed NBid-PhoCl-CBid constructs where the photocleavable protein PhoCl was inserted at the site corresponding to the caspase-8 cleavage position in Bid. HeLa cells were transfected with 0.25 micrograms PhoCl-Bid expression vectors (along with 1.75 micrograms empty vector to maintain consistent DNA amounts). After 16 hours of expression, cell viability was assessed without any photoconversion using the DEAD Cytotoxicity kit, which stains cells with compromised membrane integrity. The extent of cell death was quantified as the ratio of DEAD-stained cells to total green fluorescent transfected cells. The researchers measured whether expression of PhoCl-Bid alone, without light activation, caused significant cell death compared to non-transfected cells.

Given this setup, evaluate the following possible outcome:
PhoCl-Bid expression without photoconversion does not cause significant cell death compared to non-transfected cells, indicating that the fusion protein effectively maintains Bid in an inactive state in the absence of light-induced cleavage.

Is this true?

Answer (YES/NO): YES